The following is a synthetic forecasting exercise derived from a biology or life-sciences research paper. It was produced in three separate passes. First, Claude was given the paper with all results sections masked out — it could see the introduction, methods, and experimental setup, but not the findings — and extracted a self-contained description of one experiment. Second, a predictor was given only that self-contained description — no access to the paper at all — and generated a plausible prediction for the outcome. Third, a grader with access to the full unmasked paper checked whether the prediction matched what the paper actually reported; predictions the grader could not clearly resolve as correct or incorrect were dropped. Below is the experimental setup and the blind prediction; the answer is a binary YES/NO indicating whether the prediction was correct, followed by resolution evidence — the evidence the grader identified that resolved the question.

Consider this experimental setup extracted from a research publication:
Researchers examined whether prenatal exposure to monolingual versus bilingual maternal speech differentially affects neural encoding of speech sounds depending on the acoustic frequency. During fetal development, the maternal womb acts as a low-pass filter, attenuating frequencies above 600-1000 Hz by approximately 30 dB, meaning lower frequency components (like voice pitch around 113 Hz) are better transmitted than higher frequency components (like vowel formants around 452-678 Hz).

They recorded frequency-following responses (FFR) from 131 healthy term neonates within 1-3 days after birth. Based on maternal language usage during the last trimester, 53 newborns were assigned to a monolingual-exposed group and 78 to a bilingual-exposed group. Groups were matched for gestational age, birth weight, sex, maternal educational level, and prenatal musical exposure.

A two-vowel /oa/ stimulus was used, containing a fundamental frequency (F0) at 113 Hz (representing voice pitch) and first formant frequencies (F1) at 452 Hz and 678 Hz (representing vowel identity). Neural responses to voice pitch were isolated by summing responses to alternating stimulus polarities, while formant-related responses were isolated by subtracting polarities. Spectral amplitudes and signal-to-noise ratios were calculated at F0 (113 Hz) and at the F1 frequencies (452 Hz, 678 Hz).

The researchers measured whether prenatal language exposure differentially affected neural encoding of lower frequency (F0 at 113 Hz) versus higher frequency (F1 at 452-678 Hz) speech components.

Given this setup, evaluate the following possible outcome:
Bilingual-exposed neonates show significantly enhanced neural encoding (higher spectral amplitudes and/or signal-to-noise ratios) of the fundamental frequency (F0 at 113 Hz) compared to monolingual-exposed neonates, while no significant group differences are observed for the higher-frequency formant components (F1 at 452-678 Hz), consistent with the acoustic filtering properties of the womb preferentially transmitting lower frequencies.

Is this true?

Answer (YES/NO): NO